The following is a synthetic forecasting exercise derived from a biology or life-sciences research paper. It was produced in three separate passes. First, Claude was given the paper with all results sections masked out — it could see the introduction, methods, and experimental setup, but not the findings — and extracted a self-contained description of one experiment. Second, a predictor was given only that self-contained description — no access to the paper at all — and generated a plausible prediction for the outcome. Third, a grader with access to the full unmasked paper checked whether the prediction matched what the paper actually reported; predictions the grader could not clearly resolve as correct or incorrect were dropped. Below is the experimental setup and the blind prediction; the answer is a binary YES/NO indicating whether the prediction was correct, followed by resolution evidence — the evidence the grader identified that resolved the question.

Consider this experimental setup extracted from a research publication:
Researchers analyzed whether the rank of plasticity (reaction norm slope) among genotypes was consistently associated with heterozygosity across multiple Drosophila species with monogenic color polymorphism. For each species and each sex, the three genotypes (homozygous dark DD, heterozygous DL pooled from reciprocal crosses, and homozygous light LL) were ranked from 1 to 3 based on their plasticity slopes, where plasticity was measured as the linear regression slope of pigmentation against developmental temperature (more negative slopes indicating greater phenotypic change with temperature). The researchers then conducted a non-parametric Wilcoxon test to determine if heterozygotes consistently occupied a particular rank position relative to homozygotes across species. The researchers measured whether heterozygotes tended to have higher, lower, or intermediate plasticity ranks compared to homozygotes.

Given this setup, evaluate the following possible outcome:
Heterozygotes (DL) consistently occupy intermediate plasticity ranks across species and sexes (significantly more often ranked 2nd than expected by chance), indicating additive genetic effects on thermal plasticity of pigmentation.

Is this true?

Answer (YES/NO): NO